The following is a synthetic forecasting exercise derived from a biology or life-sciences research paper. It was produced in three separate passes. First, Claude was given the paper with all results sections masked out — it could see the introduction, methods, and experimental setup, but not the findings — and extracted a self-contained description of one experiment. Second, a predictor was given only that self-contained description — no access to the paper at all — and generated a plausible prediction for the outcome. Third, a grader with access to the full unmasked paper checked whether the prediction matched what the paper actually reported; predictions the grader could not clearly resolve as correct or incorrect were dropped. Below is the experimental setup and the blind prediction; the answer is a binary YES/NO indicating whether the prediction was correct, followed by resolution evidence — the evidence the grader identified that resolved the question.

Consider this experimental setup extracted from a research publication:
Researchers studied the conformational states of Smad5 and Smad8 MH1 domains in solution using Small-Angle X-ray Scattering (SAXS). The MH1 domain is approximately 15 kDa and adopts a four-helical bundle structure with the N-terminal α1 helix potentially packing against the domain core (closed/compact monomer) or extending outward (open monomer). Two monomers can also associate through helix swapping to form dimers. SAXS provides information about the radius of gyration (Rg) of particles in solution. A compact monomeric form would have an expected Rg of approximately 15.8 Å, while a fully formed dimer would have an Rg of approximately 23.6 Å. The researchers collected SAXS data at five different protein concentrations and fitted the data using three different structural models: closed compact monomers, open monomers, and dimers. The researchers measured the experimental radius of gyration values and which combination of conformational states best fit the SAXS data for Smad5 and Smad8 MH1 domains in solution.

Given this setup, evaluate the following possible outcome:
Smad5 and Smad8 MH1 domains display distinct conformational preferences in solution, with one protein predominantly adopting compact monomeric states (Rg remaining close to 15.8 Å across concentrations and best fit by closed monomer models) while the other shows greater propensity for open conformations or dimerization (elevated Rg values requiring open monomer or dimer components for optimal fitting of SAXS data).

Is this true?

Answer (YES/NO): NO